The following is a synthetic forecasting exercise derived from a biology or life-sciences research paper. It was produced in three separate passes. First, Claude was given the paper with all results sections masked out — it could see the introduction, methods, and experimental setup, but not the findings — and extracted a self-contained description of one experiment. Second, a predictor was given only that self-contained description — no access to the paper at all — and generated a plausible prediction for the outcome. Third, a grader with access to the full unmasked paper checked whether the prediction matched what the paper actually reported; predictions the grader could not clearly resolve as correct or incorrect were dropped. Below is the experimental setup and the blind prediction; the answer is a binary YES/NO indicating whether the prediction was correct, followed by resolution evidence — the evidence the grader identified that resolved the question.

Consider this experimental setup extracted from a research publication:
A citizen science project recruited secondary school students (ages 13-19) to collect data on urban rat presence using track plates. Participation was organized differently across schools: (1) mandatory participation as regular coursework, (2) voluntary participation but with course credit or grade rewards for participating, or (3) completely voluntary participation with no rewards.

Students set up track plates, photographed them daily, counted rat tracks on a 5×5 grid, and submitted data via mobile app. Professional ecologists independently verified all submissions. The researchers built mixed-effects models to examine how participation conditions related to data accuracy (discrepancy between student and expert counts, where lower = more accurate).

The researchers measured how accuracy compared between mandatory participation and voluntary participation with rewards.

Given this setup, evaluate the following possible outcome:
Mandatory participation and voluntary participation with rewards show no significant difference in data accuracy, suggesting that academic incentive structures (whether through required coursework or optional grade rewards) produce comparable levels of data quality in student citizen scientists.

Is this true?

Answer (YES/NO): NO